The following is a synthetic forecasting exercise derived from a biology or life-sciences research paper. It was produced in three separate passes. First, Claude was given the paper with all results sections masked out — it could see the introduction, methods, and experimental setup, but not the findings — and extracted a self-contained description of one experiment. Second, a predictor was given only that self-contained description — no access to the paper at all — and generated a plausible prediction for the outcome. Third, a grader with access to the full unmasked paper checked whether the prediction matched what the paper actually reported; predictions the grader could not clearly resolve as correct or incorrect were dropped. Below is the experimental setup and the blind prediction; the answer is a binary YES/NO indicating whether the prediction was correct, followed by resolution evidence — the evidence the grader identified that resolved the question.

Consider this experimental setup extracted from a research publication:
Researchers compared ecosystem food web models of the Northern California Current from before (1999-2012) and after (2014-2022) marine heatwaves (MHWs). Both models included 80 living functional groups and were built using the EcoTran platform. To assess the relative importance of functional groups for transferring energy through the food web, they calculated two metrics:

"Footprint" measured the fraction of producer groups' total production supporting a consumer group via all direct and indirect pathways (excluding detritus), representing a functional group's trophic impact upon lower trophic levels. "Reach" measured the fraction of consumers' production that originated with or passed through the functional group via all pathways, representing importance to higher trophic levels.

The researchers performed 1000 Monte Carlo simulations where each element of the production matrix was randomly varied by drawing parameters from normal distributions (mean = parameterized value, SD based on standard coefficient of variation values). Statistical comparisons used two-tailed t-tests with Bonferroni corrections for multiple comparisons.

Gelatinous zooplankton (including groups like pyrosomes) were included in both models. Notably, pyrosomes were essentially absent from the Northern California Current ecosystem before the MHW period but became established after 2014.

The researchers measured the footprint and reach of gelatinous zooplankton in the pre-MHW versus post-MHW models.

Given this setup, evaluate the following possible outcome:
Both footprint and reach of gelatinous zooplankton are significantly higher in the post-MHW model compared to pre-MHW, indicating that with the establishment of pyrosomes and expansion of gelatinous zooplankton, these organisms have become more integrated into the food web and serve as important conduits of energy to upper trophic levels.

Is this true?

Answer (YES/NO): NO